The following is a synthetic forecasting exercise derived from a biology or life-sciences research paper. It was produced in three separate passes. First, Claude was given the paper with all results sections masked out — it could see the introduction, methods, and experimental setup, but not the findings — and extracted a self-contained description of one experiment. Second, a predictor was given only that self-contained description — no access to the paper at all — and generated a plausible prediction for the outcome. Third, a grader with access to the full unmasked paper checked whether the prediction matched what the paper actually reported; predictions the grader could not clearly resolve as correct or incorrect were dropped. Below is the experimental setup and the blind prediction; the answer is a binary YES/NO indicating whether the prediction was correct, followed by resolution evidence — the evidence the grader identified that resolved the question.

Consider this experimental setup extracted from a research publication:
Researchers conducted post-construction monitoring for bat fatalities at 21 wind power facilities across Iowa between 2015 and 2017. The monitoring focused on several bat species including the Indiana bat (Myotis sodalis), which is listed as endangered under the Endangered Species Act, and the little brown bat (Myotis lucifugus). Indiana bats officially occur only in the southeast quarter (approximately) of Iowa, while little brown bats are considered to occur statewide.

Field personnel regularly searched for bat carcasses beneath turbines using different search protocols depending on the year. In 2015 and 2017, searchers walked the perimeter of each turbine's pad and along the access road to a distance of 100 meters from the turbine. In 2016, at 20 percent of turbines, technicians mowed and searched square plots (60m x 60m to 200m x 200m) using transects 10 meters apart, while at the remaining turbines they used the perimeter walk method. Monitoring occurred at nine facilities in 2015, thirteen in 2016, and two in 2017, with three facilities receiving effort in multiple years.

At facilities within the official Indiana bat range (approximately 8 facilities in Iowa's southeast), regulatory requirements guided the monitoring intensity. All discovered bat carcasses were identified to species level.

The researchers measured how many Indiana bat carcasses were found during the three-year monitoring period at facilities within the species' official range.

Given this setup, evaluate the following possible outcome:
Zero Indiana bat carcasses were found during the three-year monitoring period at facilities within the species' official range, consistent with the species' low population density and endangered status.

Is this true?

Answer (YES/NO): NO